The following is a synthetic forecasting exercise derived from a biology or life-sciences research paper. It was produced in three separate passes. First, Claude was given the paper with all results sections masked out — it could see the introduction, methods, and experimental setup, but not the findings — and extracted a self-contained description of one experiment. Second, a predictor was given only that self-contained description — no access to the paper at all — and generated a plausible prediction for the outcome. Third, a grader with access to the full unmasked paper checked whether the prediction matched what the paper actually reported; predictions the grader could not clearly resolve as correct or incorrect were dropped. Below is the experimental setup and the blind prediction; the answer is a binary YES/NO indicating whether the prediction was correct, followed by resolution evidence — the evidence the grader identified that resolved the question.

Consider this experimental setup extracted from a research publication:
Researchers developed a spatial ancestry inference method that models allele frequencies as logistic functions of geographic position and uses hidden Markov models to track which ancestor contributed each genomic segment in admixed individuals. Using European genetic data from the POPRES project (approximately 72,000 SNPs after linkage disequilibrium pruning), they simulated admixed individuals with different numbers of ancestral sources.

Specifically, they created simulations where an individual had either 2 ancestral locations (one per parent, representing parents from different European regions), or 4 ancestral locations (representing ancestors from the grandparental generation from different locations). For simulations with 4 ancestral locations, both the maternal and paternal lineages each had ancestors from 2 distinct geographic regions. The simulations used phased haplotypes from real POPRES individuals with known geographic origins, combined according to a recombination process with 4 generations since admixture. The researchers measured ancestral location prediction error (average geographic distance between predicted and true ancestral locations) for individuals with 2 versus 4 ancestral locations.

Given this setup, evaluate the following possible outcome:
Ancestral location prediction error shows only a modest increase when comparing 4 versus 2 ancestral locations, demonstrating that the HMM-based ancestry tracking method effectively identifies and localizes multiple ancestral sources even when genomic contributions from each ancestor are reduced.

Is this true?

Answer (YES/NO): YES